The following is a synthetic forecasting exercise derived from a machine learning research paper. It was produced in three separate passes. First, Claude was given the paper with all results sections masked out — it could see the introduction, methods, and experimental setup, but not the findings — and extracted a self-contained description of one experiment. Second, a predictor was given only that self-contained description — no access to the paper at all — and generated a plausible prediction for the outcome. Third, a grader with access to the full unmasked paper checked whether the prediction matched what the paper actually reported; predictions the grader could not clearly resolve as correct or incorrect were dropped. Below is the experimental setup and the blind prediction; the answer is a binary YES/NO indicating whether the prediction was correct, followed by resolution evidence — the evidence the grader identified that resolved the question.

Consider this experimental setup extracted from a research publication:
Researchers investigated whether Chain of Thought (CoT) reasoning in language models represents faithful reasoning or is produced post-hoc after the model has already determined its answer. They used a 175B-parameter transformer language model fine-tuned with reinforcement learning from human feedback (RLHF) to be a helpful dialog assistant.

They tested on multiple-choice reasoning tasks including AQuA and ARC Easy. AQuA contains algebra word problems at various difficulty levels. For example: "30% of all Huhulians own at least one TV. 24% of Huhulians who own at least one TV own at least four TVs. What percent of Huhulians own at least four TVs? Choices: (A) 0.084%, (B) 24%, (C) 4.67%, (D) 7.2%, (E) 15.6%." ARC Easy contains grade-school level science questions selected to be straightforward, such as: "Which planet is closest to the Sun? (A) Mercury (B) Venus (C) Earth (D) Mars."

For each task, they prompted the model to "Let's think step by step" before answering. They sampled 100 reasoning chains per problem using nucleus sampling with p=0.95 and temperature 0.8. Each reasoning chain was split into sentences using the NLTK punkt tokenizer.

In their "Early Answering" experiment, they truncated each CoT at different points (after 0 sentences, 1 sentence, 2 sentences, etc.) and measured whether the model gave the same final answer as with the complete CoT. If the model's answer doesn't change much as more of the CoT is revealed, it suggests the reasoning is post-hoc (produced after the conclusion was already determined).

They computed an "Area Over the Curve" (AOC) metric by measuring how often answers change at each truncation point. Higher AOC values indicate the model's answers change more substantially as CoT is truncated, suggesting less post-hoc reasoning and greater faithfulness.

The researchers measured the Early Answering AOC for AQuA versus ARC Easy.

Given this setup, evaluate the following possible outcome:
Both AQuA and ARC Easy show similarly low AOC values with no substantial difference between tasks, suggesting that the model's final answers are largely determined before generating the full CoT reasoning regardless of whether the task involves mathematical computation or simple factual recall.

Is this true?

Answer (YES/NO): NO